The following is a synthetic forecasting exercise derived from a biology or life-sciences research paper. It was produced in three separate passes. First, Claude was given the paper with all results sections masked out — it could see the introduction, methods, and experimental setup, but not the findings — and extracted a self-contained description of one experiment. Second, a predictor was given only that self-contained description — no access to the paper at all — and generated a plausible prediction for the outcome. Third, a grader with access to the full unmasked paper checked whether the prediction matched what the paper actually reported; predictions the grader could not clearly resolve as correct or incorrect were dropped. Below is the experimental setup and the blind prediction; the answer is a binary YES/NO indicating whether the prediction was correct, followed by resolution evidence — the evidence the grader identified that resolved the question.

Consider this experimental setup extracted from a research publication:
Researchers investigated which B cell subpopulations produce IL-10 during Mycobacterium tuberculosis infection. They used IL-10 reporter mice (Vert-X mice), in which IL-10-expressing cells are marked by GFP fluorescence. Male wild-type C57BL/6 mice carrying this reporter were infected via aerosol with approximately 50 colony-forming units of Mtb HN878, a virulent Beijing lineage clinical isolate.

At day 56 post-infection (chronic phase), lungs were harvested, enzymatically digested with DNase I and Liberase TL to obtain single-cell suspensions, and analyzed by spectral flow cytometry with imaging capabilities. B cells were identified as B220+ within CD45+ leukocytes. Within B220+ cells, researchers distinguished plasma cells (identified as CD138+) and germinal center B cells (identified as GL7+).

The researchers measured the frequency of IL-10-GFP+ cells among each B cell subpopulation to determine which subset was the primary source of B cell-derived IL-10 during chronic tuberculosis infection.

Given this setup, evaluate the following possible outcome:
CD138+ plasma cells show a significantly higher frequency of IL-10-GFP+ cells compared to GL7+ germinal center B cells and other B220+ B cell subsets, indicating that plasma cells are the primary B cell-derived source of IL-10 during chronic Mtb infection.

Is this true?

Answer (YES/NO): YES